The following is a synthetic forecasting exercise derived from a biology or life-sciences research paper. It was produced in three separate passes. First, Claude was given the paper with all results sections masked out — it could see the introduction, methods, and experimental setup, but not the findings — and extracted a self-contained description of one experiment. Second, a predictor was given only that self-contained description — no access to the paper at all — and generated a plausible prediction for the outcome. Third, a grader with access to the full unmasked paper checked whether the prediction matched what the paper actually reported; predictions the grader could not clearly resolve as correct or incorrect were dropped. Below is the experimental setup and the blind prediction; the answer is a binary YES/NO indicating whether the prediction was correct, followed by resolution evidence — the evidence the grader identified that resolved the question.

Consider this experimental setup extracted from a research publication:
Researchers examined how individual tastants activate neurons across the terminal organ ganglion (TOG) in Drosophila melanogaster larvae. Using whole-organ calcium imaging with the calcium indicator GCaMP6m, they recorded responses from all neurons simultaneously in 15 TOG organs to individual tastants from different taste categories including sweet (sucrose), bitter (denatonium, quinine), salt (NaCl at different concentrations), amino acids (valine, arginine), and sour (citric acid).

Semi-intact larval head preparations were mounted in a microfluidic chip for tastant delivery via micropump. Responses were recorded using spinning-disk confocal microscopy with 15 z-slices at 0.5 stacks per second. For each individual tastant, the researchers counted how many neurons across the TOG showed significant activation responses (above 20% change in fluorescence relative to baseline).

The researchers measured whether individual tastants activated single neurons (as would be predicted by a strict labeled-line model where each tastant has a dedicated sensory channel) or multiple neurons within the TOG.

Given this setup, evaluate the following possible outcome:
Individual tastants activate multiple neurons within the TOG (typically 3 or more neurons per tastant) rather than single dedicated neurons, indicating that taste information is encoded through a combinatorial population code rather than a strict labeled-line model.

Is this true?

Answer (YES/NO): YES